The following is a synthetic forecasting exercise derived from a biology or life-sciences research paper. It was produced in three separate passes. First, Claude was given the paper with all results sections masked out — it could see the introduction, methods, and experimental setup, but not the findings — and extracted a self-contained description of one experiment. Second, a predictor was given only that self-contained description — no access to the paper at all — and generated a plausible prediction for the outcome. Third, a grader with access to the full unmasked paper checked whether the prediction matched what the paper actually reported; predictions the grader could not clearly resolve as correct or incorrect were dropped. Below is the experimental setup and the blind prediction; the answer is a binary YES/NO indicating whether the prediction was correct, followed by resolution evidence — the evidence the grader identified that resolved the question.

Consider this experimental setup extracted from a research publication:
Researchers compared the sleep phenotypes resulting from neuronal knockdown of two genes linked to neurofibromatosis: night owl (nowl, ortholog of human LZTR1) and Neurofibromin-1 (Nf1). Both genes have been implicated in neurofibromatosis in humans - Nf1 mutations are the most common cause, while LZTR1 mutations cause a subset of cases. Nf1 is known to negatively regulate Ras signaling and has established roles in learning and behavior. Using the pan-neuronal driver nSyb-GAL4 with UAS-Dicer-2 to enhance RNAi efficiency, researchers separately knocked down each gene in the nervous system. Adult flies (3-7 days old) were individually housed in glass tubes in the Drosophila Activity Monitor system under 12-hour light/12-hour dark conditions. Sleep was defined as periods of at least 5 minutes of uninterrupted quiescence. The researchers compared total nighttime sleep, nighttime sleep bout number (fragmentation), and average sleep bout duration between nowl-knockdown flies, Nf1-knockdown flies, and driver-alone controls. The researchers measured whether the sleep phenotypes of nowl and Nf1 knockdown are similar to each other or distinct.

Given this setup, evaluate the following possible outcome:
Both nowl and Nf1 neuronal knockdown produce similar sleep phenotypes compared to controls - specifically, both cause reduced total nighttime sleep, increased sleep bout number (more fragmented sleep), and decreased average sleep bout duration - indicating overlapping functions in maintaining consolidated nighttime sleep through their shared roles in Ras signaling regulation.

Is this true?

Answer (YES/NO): YES